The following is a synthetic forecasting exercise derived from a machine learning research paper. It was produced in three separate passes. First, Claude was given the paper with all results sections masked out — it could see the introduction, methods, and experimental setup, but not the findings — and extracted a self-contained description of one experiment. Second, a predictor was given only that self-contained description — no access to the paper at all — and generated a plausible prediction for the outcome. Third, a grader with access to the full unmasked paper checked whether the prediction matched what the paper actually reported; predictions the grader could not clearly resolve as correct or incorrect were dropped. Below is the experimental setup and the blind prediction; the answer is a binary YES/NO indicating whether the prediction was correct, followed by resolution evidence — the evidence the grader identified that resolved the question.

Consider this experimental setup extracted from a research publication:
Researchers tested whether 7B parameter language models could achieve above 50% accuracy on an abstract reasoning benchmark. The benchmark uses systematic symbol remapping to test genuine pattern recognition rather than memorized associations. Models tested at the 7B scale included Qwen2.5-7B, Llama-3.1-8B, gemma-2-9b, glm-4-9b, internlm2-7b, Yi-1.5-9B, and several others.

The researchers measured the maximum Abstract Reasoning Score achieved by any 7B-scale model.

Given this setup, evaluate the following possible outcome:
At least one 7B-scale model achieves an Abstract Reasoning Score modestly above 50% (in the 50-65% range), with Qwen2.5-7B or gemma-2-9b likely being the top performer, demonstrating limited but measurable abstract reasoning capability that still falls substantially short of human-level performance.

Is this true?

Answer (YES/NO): NO